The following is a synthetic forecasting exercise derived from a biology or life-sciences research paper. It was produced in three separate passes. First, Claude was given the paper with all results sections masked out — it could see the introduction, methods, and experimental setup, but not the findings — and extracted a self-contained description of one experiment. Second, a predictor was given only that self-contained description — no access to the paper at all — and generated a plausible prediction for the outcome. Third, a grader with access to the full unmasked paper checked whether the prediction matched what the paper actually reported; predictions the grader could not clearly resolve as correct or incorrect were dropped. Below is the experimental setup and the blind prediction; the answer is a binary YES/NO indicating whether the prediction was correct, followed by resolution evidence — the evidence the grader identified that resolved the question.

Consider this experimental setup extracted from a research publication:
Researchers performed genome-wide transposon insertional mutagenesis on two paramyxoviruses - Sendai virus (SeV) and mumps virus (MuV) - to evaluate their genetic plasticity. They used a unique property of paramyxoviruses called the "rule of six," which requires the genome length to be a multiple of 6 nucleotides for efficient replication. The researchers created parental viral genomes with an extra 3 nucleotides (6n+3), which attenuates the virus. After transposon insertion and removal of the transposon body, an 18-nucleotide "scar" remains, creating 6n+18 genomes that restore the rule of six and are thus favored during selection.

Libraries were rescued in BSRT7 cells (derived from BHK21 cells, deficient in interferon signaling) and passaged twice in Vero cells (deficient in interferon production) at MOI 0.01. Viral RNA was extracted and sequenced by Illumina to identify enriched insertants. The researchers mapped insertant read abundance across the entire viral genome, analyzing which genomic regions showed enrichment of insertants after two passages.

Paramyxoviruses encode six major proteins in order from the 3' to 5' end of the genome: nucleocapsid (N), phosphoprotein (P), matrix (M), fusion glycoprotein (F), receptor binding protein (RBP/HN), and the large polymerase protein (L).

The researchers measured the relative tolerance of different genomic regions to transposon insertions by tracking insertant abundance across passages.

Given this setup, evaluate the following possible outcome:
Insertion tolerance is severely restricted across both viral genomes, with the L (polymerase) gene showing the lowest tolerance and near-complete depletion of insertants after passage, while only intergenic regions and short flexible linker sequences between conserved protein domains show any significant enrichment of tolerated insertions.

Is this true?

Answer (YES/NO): NO